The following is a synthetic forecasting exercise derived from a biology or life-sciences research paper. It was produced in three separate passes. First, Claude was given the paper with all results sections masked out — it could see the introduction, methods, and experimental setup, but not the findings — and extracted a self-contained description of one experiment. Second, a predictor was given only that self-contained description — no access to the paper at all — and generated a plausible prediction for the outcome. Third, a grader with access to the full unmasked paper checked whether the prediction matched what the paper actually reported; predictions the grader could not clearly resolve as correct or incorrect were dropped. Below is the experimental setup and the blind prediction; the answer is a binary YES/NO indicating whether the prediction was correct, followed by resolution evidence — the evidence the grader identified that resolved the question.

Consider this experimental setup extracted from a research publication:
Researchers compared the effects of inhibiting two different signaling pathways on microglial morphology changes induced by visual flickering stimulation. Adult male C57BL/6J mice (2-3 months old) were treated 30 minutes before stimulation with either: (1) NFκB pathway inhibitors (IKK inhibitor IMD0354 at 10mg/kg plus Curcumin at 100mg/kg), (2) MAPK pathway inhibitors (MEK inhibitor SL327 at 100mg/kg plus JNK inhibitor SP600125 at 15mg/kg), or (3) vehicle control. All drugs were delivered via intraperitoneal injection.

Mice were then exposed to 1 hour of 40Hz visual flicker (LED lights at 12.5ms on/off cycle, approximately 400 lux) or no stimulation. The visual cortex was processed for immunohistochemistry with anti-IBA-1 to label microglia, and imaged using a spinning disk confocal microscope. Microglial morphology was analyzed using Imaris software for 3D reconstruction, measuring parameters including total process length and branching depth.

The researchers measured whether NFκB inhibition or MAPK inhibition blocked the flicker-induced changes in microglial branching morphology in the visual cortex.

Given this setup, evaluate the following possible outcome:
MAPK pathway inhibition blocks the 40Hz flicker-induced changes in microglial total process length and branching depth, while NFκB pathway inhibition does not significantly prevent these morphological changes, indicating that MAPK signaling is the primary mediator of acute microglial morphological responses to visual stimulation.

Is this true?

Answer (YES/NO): NO